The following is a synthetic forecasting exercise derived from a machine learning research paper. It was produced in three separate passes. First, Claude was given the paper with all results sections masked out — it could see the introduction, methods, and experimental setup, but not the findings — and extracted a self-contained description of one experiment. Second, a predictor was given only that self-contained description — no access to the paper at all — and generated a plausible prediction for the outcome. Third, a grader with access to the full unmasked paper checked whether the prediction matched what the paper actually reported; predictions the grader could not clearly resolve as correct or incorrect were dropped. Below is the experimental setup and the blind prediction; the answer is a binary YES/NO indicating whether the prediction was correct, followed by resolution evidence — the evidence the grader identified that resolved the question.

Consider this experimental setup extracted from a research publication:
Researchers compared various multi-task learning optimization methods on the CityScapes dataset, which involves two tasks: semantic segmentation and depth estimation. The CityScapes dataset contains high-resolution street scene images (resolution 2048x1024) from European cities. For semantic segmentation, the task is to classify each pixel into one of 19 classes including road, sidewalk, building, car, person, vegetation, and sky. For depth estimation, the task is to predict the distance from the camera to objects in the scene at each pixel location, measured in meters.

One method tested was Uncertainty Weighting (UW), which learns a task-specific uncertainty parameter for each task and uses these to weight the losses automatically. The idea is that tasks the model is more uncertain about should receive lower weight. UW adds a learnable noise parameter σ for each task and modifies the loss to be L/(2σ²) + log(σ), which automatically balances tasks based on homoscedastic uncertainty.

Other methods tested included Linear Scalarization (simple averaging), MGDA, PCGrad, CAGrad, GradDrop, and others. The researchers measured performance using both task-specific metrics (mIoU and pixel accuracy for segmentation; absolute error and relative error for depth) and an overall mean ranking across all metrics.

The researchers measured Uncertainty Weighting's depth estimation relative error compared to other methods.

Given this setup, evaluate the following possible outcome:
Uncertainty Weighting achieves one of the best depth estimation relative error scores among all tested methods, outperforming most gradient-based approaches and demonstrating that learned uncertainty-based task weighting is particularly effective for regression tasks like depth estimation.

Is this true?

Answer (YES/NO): YES